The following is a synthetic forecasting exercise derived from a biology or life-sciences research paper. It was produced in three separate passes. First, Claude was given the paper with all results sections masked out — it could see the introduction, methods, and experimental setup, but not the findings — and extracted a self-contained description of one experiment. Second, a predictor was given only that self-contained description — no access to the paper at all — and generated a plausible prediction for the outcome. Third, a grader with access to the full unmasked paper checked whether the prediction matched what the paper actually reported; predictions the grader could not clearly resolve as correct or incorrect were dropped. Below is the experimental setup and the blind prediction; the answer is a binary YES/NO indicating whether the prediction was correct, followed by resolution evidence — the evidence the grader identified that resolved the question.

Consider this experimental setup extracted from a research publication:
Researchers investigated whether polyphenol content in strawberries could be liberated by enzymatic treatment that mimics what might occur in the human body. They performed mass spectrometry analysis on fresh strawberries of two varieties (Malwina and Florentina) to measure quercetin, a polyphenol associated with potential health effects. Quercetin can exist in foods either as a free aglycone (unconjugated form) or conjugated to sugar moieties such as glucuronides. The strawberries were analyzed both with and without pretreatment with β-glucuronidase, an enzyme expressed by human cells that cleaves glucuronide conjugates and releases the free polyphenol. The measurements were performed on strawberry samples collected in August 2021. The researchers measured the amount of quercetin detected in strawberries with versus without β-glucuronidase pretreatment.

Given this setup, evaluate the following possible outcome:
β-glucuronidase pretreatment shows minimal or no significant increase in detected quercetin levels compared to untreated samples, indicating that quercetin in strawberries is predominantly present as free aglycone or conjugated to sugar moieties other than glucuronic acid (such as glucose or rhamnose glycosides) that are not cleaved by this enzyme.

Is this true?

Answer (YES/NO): NO